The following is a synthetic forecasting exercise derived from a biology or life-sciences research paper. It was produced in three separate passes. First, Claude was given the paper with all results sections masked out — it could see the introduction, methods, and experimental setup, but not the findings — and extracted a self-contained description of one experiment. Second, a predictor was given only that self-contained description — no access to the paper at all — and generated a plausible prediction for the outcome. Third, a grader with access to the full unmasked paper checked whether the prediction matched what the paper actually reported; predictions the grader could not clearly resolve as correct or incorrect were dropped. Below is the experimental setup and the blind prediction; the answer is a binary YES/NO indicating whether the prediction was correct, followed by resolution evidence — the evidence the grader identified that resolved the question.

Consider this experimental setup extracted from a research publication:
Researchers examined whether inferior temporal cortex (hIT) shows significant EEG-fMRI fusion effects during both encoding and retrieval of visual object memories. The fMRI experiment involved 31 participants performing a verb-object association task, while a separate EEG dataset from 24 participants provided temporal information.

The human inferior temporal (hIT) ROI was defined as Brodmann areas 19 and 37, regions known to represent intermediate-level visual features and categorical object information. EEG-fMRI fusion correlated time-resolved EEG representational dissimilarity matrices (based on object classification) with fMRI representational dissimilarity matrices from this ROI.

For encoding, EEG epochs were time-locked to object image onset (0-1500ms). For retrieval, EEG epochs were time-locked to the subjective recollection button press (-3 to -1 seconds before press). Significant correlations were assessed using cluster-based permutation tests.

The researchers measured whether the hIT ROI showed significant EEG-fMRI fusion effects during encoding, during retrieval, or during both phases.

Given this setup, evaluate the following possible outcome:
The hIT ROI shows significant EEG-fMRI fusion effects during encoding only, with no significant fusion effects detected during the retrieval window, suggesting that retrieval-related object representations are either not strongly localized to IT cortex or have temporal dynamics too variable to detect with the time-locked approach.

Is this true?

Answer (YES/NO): YES